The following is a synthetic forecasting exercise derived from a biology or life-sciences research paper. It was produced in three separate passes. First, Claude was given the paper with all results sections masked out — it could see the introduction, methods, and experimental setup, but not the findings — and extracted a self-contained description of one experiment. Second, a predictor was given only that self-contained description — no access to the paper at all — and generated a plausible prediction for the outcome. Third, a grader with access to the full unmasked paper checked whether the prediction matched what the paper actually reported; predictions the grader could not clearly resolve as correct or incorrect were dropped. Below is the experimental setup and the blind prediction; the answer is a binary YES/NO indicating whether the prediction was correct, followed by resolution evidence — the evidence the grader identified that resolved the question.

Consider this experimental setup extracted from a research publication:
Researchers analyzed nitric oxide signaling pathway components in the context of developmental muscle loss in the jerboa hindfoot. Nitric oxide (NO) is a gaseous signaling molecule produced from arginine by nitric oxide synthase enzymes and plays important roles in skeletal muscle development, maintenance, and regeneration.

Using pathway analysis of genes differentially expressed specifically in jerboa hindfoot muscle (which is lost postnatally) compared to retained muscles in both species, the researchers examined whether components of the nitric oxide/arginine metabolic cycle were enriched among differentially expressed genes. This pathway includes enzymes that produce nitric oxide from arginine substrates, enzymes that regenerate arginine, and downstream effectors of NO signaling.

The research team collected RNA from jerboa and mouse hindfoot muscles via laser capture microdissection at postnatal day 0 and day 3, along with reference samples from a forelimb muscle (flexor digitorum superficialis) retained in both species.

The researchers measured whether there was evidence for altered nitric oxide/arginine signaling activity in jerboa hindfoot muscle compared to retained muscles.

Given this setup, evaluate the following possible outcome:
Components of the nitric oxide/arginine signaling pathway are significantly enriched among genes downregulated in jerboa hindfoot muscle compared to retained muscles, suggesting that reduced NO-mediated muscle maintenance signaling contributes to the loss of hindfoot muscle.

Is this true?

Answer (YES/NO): NO